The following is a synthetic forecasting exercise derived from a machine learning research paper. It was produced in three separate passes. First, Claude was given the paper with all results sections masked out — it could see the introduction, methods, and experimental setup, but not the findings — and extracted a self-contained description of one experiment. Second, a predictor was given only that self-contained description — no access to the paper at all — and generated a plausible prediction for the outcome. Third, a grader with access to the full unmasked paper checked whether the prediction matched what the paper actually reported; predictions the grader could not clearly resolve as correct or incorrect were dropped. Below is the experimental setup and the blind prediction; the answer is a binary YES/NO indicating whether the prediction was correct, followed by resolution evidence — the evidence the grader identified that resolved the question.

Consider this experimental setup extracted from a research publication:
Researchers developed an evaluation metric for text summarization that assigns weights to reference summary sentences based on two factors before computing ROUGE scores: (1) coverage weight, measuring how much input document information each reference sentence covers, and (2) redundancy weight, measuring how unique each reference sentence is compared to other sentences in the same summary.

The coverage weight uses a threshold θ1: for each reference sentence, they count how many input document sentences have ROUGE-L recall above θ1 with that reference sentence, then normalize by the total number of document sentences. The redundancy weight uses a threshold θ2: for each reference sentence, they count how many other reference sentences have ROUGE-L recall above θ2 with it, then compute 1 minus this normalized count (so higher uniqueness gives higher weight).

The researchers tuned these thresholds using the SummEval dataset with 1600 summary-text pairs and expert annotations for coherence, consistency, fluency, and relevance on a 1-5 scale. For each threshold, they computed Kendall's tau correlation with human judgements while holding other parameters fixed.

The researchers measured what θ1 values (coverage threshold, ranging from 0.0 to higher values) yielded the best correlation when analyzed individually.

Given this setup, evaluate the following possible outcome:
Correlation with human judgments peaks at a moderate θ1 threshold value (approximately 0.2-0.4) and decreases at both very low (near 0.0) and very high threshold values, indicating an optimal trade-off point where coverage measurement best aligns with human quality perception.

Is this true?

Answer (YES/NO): NO